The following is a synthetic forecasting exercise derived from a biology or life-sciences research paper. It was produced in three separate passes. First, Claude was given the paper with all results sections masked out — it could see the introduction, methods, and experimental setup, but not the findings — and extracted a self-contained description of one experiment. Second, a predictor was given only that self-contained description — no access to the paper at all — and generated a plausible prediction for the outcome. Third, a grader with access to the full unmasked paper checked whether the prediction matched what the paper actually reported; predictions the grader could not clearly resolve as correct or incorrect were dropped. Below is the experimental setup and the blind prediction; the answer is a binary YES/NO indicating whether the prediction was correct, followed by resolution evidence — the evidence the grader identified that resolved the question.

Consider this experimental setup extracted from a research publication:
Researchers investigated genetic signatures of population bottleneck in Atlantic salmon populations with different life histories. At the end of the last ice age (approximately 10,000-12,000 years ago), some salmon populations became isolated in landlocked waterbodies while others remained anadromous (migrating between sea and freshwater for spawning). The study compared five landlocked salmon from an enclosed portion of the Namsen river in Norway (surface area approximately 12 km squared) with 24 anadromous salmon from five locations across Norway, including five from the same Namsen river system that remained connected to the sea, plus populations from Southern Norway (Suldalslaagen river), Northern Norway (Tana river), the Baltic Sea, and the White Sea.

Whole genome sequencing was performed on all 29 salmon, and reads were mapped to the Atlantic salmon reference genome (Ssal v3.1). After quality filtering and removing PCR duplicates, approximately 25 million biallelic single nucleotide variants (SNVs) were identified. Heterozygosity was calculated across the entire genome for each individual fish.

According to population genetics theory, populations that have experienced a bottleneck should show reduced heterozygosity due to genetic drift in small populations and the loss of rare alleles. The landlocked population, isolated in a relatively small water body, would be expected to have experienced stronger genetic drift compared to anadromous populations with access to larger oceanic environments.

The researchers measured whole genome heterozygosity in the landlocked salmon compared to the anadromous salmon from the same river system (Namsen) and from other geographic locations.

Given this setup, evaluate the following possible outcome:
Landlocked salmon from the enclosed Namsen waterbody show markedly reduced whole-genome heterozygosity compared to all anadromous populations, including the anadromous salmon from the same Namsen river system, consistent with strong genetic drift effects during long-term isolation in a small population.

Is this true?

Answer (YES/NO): YES